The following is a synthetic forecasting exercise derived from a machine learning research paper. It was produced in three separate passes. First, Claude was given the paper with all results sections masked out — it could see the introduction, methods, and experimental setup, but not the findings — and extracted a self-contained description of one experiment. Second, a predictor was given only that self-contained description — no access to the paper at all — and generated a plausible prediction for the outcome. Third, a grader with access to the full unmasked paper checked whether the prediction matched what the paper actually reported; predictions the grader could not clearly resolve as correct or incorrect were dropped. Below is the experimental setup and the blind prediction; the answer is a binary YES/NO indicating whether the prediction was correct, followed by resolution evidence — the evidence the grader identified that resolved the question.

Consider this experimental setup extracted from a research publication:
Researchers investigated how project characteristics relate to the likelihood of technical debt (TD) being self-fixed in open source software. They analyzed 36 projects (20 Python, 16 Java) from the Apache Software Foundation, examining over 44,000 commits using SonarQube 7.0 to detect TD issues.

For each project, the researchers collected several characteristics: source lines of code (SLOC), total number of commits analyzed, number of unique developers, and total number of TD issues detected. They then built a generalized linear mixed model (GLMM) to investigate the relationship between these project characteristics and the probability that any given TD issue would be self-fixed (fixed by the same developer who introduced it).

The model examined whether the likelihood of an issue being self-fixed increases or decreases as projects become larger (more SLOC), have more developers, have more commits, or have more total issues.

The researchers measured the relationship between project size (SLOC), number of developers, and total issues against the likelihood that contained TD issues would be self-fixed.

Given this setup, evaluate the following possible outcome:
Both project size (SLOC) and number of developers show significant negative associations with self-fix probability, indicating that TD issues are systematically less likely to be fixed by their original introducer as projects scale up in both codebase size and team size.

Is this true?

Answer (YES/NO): YES